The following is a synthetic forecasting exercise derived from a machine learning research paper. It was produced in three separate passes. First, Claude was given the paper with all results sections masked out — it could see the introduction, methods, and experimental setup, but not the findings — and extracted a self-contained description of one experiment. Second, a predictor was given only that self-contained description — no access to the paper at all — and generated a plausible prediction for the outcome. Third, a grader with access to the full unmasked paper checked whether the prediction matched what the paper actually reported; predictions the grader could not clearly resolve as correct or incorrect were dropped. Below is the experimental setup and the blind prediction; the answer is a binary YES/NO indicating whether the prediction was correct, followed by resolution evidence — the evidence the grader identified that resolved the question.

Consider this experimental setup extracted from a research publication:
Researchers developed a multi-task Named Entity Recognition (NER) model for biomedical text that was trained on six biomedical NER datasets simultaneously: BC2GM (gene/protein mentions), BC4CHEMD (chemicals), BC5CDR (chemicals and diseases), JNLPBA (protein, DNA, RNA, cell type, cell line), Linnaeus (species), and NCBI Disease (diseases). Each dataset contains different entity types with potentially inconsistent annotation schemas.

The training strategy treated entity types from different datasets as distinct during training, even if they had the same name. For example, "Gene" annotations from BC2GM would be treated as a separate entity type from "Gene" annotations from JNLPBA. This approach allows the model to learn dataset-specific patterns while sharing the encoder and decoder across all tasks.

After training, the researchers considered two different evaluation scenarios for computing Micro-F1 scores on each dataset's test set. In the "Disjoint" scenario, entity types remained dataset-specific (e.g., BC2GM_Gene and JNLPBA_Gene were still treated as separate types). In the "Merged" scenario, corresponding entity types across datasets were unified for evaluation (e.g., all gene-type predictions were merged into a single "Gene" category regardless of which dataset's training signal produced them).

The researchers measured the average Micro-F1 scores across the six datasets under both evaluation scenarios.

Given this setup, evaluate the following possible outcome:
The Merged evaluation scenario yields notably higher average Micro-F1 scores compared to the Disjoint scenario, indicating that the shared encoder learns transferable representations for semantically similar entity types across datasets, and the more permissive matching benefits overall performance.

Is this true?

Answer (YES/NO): NO